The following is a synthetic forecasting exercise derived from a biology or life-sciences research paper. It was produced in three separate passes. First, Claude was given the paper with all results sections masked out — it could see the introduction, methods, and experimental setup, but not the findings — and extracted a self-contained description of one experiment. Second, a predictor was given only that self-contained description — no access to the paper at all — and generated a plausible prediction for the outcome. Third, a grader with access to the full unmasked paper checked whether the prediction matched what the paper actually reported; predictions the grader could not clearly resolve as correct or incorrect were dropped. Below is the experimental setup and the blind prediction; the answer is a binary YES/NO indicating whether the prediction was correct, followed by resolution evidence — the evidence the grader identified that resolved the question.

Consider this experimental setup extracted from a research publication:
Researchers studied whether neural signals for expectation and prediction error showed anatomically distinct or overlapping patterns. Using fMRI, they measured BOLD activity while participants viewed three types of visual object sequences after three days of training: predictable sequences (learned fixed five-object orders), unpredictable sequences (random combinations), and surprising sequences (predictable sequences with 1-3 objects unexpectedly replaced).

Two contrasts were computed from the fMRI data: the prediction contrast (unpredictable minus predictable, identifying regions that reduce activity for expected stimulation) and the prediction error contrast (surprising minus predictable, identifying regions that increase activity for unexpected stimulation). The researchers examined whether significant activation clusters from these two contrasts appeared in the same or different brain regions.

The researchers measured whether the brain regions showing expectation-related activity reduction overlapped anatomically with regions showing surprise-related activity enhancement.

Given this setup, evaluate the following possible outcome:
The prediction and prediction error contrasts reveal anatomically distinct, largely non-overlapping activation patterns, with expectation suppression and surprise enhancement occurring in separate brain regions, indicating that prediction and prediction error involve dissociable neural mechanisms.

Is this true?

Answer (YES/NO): NO